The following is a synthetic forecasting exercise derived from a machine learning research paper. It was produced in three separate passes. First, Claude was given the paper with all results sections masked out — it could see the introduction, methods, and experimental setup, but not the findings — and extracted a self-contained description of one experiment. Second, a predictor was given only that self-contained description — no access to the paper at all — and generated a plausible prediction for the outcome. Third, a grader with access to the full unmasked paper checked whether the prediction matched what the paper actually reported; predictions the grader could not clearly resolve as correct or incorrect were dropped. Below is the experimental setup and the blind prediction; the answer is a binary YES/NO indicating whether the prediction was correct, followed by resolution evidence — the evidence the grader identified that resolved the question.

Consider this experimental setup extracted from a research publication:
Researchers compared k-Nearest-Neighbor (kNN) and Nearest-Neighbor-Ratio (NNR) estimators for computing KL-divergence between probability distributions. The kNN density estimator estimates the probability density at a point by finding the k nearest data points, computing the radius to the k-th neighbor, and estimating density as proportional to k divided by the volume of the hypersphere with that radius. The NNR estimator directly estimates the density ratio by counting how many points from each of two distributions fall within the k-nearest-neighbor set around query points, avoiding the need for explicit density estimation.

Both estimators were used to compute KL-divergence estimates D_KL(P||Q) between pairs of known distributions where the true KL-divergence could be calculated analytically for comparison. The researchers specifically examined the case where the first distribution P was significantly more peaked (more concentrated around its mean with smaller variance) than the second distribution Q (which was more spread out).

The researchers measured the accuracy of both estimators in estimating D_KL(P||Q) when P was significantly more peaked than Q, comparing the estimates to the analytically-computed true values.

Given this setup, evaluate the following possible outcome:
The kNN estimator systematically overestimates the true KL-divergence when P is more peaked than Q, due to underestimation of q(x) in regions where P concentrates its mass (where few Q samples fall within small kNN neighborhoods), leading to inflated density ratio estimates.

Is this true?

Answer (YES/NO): NO